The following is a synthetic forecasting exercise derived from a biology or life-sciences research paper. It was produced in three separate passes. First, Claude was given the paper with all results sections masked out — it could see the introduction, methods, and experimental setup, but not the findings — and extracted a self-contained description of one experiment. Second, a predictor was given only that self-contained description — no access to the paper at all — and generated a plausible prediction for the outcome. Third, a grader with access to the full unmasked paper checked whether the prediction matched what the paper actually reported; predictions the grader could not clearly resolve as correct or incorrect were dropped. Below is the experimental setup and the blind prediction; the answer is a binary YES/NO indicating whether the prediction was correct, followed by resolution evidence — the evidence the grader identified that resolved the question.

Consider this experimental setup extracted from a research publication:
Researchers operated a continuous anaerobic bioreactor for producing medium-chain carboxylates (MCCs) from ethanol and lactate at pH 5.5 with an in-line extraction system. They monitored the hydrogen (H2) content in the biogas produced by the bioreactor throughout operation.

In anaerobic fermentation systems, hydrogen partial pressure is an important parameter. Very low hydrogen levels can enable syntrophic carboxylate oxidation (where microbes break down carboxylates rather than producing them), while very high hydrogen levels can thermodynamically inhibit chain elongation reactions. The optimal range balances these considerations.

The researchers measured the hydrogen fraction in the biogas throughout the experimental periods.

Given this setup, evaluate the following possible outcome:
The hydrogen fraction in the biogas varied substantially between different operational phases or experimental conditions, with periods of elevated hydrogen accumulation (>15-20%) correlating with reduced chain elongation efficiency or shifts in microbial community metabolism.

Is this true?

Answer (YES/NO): NO